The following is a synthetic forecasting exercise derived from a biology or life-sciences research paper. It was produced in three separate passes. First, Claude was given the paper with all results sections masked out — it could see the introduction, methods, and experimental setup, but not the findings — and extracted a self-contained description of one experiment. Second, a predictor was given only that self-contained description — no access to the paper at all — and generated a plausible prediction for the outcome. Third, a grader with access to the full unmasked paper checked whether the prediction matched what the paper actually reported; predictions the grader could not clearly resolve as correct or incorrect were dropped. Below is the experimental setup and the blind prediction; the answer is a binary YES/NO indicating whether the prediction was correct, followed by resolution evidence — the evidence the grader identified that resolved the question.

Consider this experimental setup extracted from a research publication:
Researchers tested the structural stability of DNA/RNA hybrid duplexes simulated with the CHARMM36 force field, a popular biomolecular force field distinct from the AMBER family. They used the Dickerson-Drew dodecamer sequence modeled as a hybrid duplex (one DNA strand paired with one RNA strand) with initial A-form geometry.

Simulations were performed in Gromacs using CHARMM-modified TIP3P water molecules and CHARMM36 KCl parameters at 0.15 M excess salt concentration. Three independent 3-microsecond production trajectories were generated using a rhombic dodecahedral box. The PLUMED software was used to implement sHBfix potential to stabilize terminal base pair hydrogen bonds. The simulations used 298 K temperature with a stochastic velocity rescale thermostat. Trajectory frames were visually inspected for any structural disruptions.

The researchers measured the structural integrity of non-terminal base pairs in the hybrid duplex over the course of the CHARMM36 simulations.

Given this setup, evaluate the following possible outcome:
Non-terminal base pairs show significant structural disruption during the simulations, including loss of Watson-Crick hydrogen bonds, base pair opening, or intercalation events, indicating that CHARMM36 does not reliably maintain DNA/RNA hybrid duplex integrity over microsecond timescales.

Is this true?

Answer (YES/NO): YES